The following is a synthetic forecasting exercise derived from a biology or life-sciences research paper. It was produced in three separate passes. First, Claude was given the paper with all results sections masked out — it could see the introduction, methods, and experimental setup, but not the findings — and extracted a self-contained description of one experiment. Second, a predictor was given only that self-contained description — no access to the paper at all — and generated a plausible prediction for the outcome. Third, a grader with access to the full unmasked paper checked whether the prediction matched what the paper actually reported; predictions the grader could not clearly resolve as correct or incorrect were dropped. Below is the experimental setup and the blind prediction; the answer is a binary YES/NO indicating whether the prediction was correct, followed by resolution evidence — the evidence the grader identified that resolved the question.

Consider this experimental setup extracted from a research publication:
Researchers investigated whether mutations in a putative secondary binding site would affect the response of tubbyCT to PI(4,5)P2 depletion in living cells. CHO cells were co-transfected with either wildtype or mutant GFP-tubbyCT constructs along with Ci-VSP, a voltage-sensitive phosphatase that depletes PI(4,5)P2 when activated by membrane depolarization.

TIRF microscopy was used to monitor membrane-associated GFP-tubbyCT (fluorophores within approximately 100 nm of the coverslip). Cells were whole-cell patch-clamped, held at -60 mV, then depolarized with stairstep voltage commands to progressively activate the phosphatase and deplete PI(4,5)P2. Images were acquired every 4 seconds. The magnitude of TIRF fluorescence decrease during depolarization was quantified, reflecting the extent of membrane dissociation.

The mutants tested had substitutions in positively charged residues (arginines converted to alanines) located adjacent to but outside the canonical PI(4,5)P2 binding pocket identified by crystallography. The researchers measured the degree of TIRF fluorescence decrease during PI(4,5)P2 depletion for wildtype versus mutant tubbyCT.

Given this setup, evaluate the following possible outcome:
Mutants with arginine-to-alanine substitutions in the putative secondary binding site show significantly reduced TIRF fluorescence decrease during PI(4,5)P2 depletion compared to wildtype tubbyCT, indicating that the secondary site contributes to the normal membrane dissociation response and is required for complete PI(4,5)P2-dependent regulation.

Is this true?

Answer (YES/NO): YES